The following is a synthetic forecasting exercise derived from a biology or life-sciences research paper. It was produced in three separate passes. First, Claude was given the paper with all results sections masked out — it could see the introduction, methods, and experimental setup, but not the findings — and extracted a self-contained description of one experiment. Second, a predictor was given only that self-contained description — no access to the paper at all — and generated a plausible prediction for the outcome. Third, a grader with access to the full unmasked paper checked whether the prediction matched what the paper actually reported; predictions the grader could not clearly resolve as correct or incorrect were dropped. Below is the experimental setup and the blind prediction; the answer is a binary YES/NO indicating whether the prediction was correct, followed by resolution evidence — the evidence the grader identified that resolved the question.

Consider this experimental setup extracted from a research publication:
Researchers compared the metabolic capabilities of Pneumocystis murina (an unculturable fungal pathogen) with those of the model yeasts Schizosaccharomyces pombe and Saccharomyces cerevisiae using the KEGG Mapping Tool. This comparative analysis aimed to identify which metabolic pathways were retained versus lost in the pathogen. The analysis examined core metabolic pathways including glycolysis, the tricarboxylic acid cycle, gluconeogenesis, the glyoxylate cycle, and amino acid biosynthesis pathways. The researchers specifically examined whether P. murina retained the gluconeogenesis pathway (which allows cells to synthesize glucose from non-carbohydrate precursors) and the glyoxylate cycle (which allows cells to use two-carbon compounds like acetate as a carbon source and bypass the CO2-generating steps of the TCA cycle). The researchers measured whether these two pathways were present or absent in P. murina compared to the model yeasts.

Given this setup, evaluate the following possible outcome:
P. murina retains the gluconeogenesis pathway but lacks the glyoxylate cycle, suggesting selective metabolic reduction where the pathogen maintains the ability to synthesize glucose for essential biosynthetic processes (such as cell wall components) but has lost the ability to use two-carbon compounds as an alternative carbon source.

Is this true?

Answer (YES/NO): NO